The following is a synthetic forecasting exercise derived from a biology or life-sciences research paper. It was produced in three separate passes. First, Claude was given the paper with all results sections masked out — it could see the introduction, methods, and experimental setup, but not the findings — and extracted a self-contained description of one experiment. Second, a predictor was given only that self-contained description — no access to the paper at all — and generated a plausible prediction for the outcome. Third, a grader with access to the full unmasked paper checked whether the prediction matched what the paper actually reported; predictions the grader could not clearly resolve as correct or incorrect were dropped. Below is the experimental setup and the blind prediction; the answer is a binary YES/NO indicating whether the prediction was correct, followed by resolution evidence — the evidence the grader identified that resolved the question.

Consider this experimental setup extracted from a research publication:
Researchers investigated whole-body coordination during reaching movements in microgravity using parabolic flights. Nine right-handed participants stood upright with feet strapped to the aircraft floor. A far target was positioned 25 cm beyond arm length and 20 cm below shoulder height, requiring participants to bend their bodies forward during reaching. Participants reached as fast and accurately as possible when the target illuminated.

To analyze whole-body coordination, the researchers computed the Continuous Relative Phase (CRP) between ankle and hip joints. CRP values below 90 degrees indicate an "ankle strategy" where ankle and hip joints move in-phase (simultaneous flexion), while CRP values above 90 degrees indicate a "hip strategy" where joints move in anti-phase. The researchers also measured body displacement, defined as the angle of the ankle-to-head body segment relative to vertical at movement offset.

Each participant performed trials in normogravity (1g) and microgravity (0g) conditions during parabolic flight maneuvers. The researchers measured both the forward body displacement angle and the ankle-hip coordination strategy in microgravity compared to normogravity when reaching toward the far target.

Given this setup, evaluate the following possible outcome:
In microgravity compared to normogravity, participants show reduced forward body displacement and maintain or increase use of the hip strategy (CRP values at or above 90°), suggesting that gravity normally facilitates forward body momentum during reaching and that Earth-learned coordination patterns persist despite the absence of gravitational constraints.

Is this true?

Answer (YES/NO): NO